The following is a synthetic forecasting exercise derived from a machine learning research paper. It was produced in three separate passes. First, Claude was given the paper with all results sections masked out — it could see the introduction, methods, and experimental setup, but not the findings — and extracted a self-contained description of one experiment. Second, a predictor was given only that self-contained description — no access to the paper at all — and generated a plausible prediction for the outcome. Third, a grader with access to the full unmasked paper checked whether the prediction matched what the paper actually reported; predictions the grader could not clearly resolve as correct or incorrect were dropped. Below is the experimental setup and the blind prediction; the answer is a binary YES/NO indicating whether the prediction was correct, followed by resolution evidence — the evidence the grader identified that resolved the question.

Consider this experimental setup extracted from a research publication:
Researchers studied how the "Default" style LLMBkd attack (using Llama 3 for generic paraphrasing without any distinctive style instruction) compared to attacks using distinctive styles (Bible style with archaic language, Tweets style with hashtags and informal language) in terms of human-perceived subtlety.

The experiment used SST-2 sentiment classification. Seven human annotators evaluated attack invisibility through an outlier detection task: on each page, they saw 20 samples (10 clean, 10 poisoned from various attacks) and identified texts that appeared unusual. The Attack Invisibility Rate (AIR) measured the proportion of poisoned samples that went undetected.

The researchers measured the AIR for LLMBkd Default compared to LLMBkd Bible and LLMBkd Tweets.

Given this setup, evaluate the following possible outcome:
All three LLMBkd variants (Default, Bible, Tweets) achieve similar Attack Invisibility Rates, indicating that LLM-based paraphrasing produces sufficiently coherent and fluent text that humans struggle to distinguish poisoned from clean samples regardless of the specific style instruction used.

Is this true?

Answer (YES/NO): NO